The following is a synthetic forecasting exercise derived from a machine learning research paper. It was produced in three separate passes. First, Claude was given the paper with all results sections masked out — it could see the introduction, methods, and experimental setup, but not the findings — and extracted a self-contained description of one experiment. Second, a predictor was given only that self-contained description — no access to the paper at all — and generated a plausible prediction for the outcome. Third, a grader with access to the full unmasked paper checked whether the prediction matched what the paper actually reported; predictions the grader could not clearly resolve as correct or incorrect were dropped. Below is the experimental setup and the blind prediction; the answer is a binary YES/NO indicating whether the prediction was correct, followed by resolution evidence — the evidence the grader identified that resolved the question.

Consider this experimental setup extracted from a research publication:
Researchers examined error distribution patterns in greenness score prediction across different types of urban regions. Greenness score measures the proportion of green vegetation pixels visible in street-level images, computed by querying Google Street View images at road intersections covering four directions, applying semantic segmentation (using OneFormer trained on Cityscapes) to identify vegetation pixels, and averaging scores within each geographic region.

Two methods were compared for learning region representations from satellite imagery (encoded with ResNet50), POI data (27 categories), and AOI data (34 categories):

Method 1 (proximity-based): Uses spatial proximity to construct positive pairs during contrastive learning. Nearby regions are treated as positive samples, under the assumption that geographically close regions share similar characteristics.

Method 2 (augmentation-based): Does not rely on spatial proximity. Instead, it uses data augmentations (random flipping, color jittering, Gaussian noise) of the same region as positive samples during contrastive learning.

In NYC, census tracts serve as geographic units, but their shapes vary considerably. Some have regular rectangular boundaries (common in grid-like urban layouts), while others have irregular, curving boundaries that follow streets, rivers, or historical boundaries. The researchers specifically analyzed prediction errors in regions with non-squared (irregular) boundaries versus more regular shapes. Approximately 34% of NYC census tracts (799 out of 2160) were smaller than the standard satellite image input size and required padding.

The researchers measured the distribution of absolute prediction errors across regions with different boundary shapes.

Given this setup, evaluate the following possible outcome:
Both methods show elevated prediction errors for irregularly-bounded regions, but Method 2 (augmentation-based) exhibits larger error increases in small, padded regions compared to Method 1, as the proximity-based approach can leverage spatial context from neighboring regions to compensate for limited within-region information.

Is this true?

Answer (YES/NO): NO